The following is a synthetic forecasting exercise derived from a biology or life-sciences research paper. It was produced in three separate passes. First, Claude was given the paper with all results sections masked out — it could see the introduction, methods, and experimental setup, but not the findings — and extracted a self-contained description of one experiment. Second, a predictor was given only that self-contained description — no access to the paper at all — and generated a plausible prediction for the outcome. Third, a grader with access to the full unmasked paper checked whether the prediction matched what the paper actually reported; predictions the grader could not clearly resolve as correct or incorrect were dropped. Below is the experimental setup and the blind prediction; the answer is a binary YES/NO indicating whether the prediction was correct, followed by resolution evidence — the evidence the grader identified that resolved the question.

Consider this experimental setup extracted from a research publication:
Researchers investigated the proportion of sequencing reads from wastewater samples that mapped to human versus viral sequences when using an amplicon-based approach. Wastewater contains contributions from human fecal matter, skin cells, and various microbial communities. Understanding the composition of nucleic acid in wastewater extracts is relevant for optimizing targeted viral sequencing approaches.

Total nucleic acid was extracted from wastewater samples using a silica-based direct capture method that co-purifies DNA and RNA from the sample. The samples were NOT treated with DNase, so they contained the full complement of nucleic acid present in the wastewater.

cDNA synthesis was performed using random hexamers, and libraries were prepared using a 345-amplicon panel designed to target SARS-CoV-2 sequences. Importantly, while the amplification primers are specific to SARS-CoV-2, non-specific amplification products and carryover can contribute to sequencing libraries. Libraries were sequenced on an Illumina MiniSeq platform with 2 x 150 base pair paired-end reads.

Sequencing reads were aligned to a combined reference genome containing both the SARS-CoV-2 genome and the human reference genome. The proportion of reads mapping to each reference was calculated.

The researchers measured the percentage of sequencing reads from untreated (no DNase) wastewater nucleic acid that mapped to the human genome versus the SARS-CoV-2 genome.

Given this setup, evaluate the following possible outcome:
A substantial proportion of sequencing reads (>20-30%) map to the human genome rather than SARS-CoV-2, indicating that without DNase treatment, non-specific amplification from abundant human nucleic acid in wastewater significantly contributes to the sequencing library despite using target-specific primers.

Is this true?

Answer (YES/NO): NO